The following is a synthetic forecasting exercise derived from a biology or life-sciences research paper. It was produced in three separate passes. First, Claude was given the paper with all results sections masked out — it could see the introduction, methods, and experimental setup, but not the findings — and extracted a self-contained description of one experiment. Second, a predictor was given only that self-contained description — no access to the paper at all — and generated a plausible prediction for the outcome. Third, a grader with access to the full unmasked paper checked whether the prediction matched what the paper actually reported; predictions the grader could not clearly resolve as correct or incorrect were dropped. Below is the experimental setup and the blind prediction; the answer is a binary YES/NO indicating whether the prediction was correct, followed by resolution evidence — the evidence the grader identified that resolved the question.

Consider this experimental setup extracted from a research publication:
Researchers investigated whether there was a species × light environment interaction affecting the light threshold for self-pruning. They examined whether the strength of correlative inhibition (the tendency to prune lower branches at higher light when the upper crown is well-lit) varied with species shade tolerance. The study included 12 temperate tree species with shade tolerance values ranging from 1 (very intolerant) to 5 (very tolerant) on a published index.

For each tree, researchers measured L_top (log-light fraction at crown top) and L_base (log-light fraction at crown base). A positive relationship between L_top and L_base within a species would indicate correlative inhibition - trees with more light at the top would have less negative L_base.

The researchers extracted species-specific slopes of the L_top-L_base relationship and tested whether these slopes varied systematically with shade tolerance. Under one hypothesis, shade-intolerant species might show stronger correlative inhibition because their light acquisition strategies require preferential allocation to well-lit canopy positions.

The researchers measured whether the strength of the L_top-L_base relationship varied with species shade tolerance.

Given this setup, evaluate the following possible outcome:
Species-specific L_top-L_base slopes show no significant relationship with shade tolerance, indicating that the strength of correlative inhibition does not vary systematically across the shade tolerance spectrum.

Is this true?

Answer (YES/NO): YES